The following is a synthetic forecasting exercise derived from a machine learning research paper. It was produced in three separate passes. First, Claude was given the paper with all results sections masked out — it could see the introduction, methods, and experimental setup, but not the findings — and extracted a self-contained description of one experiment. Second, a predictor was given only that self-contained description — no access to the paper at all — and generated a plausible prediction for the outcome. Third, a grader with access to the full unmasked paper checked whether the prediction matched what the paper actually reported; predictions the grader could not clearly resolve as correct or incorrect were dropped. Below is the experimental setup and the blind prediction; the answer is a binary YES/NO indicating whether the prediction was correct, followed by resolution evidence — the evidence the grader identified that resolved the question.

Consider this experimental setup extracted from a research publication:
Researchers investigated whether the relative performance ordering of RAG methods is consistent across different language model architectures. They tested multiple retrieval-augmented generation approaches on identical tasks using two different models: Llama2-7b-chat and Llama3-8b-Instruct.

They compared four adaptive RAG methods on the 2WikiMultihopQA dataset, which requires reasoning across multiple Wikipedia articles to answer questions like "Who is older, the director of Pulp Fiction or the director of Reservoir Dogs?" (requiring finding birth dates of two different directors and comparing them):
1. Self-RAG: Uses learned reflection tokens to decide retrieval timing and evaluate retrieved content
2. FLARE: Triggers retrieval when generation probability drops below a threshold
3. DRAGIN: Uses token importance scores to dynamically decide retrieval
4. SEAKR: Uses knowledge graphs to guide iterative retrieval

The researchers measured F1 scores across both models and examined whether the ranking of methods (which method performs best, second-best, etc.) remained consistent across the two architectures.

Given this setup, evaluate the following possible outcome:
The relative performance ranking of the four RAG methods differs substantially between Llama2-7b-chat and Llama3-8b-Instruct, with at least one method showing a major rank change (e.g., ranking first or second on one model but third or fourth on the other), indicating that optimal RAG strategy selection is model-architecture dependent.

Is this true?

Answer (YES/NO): NO